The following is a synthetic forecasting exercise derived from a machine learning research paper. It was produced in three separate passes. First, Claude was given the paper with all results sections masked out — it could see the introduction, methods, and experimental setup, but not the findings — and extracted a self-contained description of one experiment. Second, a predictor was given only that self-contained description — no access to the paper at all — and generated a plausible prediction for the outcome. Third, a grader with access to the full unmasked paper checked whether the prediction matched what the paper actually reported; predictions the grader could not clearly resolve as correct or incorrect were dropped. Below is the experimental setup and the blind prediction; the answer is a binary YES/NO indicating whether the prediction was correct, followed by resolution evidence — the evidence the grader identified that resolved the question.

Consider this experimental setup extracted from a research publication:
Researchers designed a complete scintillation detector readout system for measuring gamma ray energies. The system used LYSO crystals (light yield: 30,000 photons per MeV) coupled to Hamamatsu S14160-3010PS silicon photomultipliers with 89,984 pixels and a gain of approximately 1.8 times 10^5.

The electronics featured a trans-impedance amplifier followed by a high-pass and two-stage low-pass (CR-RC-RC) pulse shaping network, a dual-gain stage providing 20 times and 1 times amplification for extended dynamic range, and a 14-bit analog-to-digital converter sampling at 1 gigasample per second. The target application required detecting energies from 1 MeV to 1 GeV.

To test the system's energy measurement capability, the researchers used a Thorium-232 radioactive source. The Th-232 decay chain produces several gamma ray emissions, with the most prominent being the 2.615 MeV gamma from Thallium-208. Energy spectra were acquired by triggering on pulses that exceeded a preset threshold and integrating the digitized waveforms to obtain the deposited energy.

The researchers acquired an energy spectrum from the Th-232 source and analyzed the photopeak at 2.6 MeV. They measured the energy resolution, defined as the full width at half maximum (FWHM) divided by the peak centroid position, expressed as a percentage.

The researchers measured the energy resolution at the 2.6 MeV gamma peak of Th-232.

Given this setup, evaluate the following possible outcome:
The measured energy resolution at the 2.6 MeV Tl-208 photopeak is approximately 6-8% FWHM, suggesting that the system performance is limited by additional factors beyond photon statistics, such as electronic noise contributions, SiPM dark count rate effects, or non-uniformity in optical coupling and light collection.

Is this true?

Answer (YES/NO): YES